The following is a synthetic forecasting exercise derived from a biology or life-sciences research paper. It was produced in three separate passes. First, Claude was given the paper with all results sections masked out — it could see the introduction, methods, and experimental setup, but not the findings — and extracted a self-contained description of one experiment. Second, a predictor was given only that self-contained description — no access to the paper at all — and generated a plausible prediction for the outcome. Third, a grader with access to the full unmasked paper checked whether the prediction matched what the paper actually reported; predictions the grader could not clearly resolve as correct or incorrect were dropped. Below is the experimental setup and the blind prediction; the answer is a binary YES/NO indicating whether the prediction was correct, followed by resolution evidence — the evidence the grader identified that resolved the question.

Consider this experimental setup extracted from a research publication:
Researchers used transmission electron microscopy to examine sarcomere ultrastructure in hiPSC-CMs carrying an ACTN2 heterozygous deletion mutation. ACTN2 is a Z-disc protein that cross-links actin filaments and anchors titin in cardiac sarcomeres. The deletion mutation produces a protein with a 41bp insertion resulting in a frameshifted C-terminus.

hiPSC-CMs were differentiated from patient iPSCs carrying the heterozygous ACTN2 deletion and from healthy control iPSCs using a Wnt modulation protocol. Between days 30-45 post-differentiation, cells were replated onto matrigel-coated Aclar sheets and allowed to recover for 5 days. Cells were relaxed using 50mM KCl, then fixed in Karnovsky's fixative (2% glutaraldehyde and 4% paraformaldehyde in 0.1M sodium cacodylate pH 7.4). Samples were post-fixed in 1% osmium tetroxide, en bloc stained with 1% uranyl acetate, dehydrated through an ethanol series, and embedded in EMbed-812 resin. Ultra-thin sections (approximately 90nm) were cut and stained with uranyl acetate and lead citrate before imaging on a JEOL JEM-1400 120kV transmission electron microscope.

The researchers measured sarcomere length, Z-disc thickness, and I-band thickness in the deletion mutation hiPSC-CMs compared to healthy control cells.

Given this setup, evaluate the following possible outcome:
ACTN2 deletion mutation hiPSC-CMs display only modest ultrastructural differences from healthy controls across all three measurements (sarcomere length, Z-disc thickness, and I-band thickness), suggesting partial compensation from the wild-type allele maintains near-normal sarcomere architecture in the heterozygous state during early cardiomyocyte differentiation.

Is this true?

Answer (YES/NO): NO